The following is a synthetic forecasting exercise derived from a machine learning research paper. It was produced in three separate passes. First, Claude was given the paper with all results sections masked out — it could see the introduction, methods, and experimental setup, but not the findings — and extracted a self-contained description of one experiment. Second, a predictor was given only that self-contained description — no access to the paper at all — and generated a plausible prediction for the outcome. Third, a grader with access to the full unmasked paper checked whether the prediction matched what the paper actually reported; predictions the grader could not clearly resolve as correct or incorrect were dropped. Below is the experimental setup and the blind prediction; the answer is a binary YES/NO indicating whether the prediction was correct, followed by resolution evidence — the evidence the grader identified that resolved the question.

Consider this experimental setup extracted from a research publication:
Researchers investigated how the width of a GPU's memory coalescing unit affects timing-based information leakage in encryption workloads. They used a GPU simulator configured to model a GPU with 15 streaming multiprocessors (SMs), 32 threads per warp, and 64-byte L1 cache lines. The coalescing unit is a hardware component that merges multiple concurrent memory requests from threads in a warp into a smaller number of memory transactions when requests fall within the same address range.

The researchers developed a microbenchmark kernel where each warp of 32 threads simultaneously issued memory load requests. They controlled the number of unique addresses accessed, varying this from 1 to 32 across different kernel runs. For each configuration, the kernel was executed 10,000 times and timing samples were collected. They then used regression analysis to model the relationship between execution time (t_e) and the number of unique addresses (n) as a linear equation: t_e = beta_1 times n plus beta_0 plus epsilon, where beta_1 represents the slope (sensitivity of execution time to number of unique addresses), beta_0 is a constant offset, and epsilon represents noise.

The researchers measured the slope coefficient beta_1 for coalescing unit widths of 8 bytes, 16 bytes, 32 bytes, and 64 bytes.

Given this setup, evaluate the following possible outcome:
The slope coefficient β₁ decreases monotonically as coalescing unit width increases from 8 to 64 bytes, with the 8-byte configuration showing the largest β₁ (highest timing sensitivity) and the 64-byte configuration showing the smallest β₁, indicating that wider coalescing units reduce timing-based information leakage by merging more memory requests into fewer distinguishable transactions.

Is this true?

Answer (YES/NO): YES